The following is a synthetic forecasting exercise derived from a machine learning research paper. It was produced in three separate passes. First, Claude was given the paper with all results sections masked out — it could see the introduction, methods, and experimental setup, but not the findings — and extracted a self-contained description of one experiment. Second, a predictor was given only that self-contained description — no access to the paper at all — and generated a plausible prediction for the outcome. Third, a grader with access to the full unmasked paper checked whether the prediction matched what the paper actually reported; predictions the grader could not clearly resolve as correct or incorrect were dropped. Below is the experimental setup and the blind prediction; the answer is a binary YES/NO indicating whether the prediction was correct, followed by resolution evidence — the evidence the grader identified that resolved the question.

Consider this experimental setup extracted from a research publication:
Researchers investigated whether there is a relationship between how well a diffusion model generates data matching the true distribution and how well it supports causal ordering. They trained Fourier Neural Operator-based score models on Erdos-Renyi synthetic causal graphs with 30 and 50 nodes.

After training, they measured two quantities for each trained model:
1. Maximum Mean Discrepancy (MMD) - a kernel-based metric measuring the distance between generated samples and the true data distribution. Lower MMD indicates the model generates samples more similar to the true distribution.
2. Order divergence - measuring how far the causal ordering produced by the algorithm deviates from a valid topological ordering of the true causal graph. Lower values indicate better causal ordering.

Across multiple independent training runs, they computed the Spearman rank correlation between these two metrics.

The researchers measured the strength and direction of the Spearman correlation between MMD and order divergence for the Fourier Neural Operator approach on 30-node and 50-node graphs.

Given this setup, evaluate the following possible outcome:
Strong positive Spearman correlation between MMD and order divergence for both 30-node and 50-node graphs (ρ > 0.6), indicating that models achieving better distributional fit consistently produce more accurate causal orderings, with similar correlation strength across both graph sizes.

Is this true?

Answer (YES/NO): NO